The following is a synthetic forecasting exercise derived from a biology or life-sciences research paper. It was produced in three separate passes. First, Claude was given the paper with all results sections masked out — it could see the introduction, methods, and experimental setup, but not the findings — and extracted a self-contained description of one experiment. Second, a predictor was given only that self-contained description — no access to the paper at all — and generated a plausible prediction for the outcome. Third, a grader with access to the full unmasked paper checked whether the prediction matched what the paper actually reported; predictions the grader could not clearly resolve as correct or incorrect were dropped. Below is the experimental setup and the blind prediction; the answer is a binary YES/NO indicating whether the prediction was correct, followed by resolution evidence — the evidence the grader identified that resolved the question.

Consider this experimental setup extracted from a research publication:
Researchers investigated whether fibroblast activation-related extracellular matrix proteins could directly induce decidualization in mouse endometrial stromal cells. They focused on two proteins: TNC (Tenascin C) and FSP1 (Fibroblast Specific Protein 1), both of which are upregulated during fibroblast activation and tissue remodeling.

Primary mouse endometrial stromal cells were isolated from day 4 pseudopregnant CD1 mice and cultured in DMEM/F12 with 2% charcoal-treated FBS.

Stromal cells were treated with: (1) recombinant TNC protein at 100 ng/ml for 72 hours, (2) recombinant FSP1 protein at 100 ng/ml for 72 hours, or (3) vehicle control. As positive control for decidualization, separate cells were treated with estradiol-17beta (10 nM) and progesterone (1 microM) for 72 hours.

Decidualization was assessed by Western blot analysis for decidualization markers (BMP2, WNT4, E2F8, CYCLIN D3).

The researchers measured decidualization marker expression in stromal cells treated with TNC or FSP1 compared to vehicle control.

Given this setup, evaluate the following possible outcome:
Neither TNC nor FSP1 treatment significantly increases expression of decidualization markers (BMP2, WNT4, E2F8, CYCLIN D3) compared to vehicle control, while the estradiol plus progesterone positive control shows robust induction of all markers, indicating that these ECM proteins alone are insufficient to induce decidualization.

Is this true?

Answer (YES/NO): NO